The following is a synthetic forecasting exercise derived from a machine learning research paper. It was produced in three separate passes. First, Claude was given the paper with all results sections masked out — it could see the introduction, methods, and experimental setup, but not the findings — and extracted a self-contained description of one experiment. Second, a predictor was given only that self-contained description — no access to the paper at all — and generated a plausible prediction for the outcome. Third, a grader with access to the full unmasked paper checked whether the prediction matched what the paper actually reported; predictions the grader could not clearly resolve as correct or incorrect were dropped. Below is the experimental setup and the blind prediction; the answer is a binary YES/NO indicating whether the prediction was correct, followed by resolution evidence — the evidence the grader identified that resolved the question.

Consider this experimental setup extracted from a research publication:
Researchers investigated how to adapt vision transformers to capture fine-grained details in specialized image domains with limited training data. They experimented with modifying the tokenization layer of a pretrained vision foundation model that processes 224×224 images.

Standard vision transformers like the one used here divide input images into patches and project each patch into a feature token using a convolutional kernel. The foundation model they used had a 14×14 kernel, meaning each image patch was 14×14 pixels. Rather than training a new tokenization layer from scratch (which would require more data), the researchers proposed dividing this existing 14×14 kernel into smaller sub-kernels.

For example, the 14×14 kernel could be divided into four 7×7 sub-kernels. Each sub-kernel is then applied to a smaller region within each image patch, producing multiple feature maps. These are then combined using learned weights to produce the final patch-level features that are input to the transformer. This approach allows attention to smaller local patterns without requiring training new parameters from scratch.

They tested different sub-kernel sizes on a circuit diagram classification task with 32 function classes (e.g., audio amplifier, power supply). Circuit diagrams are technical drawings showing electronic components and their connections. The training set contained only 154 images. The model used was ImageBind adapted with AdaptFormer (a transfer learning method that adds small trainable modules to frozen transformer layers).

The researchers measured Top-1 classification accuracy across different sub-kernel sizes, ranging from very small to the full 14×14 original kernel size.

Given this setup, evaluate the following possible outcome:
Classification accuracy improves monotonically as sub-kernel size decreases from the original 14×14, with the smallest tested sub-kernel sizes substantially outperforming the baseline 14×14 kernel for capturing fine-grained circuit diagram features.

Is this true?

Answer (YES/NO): NO